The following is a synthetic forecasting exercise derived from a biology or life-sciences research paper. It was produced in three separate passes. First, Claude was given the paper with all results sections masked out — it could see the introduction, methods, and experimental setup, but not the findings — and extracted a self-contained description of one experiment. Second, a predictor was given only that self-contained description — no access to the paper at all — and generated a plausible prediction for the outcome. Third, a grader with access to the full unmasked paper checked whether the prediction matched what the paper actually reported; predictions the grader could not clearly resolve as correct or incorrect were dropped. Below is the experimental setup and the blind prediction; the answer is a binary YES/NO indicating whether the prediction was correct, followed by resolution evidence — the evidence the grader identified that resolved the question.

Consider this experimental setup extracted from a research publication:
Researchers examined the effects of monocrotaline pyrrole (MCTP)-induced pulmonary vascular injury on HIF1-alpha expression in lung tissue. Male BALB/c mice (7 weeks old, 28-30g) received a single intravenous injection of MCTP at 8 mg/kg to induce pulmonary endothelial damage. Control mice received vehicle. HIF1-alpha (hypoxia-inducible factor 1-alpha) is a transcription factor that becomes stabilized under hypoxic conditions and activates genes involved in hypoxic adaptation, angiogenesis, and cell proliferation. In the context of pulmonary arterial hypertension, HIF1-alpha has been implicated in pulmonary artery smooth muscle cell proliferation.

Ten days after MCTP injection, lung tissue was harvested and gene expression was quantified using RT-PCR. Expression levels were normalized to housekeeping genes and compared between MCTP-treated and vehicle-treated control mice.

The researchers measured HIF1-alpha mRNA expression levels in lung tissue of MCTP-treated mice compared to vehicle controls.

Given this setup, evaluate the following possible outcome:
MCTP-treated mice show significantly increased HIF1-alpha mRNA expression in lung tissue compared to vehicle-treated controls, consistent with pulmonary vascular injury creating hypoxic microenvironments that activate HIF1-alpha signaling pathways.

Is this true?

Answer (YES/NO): YES